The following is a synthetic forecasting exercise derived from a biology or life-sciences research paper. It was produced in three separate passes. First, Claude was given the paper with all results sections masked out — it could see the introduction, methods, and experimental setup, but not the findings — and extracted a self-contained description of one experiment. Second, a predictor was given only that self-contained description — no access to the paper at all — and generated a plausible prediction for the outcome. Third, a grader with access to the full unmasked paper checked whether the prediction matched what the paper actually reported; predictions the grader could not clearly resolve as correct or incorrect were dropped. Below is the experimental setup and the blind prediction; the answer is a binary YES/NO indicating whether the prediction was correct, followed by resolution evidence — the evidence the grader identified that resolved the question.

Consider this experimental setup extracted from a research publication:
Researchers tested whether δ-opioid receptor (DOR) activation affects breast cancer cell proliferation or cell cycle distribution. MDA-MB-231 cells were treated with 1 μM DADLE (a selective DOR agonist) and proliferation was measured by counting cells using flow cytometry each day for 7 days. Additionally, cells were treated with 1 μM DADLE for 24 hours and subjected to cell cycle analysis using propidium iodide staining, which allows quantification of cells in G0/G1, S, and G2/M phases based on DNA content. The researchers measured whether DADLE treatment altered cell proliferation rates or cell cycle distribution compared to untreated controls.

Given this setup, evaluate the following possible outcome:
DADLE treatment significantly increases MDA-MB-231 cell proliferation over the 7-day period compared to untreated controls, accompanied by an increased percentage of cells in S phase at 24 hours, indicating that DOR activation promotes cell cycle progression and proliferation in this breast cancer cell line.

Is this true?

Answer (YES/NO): NO